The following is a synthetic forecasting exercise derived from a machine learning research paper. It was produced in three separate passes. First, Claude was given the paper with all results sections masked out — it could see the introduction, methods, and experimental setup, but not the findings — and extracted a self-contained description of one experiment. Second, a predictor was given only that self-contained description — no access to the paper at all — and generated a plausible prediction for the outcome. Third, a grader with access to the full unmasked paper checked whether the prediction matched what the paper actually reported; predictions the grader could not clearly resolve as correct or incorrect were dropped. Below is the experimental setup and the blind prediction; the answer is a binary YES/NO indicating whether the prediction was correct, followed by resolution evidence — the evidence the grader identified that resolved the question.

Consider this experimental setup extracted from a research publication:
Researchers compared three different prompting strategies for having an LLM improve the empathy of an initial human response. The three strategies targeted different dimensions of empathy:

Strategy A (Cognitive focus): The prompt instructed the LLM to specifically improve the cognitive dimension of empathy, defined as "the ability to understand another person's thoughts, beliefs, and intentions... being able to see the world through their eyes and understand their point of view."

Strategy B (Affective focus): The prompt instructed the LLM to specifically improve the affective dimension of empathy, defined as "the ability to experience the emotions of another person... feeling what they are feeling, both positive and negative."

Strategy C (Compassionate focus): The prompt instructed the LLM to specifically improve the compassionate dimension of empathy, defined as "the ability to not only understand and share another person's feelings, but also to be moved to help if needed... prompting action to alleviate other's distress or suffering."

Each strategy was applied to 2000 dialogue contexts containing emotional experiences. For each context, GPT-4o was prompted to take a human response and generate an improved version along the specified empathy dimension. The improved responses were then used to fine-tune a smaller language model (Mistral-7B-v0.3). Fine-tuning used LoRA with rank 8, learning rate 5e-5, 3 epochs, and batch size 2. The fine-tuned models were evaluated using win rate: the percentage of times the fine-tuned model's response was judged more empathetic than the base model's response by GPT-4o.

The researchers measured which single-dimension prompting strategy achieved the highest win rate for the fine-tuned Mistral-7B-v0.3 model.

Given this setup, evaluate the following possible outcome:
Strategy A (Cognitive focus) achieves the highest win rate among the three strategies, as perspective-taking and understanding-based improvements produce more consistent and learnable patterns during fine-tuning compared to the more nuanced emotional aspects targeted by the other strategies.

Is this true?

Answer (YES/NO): NO